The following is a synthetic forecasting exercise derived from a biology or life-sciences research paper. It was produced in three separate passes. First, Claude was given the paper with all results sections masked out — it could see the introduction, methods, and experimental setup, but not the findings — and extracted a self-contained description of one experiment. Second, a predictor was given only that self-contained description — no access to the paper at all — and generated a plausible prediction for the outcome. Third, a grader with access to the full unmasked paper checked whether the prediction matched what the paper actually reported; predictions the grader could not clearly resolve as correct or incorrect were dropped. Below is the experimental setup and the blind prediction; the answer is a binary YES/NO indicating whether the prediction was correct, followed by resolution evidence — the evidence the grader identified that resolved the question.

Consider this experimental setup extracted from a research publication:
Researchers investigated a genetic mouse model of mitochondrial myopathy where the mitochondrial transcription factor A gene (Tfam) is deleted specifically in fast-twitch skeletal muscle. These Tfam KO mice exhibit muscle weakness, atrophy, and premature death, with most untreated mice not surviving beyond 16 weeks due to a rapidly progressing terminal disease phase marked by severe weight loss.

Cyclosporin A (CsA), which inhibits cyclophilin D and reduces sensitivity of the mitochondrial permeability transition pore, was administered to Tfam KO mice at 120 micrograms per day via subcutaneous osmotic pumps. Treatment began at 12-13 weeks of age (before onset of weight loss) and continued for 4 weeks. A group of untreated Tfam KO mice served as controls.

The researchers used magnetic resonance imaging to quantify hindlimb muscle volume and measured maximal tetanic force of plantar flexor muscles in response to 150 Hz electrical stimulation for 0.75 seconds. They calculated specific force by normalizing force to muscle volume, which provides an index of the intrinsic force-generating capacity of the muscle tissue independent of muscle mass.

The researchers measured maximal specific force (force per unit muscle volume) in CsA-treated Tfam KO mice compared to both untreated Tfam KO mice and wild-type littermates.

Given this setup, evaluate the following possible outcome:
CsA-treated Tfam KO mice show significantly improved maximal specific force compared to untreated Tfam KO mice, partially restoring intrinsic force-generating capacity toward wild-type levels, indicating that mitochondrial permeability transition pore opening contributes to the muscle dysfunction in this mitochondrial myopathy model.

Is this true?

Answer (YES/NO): NO